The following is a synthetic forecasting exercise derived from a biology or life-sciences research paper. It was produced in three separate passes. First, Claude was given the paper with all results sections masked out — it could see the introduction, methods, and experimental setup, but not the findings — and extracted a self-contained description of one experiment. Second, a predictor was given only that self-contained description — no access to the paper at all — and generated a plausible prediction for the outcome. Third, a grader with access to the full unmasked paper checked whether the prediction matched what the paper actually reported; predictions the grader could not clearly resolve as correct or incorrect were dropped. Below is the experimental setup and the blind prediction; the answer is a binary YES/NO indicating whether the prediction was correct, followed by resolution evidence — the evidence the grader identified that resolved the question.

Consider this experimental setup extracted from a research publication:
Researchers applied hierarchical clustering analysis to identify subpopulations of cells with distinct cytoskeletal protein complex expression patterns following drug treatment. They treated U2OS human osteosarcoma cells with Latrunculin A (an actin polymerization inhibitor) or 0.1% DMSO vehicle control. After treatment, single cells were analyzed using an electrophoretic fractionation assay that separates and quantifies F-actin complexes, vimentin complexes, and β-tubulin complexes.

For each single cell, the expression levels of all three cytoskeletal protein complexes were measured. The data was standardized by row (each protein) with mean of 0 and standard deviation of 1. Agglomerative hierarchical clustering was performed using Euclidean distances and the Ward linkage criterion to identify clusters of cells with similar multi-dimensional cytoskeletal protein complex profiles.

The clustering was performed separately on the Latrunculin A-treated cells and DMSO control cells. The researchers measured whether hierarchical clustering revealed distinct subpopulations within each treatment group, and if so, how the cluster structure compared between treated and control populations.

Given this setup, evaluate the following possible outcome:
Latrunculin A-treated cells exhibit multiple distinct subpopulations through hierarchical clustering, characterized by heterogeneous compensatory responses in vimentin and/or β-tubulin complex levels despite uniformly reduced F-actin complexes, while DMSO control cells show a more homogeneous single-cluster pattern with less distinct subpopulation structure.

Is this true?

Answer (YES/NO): NO